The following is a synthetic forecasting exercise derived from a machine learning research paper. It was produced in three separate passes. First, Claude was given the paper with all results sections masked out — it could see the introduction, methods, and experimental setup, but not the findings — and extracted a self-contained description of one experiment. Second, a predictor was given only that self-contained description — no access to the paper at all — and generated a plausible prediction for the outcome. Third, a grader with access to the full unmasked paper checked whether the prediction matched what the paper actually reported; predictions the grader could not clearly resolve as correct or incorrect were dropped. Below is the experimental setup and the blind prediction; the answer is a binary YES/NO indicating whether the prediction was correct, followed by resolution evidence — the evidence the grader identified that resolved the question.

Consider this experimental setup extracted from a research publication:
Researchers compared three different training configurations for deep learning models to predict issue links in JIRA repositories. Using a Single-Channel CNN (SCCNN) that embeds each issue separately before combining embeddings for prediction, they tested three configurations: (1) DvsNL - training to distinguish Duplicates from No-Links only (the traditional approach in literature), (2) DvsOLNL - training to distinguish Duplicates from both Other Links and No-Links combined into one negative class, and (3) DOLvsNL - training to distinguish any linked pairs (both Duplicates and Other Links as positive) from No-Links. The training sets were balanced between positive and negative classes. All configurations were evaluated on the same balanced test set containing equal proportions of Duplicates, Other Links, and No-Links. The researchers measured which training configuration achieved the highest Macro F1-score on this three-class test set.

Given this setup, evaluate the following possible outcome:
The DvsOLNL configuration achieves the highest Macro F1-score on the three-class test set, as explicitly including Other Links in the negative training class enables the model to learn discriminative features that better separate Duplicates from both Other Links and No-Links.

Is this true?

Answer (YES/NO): NO